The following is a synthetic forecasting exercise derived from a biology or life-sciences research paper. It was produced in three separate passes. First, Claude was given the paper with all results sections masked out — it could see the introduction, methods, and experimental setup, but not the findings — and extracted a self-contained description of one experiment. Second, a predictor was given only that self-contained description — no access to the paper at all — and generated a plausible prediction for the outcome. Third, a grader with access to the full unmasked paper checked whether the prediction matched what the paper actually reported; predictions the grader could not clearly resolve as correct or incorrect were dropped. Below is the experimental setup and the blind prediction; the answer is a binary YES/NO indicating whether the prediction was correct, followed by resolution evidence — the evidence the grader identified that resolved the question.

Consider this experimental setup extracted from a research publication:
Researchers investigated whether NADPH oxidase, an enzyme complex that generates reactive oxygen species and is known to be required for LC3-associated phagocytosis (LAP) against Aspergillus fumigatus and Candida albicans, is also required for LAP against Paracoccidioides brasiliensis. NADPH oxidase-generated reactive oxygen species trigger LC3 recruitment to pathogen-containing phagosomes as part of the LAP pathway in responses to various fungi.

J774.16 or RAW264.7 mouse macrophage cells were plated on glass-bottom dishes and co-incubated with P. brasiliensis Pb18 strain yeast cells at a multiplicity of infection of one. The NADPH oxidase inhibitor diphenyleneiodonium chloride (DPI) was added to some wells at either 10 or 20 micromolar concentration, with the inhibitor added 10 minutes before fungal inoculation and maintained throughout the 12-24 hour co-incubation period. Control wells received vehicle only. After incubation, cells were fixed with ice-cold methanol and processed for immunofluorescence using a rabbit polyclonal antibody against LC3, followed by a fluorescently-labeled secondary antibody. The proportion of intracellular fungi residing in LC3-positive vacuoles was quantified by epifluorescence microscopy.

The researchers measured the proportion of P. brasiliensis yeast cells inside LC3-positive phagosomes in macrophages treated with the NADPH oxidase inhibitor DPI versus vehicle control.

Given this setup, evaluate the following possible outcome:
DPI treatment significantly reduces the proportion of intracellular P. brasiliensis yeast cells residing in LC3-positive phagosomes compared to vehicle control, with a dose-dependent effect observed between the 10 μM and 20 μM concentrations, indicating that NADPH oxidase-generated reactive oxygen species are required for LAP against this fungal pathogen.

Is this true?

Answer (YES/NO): NO